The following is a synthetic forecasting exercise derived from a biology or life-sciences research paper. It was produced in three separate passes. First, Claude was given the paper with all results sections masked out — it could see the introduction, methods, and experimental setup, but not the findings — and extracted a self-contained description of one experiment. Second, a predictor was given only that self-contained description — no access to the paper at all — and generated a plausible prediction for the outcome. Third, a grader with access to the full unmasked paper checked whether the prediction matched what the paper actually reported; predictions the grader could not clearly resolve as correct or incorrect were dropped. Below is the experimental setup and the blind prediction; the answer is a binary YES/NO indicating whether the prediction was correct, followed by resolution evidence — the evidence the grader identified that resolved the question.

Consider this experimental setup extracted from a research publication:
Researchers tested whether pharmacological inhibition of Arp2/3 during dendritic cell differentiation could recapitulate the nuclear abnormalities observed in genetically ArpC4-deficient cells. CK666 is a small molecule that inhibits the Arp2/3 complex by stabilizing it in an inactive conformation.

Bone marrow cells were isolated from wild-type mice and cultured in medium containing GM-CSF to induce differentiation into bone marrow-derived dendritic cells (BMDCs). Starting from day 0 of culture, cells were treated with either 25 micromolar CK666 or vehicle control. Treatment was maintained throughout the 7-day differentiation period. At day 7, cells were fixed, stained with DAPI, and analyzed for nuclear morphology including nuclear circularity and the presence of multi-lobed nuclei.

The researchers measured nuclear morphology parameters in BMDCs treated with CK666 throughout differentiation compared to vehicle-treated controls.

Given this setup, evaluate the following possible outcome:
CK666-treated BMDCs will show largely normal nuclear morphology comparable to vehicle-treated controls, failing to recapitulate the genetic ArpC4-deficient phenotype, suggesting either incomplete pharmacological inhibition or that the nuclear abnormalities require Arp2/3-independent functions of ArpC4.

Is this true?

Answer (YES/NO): NO